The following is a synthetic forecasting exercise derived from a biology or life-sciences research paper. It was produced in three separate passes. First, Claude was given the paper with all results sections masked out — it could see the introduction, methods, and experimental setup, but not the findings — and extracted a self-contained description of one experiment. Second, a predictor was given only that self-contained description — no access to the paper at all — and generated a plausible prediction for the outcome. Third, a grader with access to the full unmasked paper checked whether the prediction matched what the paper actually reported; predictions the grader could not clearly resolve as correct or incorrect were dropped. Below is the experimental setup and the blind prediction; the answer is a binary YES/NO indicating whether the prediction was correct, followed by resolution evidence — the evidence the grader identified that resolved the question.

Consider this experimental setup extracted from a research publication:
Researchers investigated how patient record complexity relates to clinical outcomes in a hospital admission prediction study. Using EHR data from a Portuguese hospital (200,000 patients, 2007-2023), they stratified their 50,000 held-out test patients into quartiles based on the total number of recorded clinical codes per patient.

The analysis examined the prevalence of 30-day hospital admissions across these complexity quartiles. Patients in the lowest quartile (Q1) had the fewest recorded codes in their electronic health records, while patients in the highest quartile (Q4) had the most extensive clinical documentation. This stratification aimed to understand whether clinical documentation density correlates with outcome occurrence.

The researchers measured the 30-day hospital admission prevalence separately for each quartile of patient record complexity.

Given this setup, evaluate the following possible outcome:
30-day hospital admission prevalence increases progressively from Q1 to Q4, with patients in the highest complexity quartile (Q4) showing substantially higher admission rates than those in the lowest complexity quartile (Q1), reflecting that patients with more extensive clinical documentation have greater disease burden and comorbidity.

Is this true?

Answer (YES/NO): YES